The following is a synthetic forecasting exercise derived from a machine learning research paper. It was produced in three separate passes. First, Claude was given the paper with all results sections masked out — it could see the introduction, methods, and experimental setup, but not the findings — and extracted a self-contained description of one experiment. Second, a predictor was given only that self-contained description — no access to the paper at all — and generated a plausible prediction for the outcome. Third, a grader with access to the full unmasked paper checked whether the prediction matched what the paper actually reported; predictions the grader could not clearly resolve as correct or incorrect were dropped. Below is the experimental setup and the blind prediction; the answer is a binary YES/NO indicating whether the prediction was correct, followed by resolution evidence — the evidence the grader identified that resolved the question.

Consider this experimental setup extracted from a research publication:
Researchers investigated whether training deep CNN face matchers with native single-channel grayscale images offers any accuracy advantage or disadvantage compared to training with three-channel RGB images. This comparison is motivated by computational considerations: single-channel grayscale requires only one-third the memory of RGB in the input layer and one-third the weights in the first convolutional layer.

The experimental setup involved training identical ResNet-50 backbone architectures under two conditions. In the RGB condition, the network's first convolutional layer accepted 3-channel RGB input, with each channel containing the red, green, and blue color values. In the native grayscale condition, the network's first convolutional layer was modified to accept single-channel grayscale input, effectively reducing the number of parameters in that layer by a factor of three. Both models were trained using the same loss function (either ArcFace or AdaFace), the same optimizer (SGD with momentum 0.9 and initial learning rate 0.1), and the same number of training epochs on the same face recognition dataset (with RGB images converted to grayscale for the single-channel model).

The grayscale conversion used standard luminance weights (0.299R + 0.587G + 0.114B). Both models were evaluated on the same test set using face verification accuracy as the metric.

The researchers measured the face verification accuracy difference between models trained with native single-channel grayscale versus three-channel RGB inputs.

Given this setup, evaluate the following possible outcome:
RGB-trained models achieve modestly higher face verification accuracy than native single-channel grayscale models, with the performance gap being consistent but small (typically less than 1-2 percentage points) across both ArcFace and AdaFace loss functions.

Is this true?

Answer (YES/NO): NO